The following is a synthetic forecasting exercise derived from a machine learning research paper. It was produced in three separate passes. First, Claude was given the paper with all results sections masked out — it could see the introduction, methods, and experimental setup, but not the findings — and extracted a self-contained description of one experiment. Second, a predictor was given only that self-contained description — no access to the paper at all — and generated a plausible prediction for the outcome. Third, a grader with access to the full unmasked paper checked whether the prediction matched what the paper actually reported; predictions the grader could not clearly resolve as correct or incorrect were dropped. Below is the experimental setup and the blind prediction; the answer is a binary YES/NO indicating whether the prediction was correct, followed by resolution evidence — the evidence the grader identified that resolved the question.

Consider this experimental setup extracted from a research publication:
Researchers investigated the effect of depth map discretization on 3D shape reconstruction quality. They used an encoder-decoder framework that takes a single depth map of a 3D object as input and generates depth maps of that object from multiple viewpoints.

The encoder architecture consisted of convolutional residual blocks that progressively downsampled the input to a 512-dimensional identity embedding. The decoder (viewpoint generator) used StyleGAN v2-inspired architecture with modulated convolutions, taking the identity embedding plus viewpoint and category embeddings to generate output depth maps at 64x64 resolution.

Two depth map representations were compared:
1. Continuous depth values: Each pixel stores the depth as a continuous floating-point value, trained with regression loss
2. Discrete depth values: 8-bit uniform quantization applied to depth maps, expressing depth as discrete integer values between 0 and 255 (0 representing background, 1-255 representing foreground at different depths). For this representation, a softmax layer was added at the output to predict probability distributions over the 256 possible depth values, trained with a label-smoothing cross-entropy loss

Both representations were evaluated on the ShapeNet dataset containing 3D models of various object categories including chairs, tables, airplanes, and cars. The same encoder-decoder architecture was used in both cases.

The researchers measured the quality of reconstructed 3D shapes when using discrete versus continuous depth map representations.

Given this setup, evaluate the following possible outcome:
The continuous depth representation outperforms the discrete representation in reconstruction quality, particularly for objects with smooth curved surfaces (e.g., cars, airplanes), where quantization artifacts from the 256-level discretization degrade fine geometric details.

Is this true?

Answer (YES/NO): NO